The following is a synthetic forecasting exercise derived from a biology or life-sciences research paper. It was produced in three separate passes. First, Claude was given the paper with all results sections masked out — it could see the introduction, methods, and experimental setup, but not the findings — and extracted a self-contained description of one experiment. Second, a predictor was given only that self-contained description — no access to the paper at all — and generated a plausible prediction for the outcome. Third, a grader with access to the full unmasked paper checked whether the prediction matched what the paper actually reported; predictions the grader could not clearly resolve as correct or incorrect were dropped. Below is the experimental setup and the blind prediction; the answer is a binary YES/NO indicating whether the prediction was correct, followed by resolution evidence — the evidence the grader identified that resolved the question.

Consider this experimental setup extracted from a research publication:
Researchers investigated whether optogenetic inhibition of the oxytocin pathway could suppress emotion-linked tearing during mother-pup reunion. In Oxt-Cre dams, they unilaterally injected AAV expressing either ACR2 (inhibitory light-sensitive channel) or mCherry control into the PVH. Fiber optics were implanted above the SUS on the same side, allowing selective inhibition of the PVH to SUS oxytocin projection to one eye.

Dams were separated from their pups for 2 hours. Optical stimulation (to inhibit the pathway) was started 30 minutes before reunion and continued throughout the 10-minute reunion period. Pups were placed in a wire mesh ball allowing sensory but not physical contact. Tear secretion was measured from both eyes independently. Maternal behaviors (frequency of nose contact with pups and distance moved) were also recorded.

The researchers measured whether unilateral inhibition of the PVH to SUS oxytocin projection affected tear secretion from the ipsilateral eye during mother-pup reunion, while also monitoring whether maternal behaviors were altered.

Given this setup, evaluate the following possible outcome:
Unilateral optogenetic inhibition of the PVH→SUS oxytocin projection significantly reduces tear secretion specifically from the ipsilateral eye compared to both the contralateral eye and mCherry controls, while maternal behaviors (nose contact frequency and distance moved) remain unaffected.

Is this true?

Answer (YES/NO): YES